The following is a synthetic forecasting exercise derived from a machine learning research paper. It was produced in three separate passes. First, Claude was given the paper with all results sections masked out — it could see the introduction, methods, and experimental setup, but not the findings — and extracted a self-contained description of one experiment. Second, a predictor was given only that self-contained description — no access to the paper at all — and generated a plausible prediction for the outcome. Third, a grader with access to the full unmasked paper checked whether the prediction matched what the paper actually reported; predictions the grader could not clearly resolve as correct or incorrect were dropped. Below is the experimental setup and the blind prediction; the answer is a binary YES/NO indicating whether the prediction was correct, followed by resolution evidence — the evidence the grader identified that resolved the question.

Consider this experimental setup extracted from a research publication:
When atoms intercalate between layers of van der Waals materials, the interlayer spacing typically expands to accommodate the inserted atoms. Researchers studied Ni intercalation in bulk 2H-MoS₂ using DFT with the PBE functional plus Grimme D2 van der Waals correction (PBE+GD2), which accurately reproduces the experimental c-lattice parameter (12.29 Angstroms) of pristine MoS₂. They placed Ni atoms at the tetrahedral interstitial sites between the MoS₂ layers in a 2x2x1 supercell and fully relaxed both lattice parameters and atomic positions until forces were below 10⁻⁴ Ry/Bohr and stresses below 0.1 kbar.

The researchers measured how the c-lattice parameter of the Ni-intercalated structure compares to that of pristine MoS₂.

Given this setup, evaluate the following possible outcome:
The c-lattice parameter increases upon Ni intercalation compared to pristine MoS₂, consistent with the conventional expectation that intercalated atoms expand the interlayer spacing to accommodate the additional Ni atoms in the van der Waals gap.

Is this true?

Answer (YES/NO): NO